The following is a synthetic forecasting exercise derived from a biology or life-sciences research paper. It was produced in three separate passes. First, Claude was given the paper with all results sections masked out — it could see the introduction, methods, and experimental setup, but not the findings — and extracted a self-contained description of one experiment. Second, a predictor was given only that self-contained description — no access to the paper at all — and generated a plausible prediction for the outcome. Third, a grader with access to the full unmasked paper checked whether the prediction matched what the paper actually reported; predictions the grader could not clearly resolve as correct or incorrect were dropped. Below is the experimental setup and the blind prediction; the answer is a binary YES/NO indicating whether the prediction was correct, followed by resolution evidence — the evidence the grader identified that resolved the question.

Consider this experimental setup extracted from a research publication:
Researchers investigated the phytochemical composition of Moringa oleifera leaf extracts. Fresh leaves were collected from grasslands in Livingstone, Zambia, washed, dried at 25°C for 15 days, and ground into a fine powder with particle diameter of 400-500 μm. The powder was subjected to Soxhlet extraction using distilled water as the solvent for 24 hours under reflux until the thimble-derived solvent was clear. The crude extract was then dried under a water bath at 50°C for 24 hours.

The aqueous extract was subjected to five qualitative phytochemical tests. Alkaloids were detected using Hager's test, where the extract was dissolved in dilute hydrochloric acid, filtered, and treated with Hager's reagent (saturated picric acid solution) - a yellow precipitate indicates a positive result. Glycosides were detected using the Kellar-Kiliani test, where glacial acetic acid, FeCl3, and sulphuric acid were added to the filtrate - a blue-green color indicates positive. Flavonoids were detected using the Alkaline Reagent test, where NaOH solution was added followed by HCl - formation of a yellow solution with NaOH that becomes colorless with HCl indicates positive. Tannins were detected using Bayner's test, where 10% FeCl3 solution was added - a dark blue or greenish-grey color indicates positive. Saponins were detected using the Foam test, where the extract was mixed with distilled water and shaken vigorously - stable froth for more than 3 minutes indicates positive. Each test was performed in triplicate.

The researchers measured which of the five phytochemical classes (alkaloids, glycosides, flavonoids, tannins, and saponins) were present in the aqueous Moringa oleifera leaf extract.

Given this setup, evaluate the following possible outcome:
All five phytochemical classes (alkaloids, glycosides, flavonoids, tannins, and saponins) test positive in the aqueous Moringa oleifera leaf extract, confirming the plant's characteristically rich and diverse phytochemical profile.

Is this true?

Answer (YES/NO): YES